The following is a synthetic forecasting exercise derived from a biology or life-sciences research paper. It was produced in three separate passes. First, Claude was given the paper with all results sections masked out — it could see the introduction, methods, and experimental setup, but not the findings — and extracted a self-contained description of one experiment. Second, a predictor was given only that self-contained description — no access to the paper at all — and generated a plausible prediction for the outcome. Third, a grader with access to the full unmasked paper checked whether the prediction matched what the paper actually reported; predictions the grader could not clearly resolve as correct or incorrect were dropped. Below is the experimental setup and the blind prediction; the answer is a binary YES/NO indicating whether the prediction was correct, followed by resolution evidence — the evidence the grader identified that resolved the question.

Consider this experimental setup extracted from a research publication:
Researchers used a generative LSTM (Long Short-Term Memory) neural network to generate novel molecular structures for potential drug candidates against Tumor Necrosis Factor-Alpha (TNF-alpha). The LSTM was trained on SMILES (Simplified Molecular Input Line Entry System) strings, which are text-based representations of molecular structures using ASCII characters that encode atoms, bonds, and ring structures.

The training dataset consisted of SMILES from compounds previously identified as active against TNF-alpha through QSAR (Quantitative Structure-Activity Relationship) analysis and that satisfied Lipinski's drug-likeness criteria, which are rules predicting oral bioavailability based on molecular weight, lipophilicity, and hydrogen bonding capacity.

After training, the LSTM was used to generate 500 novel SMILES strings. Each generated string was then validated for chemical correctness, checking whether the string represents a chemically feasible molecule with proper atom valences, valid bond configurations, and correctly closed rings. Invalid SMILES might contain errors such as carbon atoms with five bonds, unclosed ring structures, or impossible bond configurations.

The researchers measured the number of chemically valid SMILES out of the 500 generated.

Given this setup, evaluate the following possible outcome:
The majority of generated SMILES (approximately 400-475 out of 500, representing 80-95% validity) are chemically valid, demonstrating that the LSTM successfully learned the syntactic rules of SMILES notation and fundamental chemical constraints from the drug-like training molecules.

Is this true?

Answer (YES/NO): NO